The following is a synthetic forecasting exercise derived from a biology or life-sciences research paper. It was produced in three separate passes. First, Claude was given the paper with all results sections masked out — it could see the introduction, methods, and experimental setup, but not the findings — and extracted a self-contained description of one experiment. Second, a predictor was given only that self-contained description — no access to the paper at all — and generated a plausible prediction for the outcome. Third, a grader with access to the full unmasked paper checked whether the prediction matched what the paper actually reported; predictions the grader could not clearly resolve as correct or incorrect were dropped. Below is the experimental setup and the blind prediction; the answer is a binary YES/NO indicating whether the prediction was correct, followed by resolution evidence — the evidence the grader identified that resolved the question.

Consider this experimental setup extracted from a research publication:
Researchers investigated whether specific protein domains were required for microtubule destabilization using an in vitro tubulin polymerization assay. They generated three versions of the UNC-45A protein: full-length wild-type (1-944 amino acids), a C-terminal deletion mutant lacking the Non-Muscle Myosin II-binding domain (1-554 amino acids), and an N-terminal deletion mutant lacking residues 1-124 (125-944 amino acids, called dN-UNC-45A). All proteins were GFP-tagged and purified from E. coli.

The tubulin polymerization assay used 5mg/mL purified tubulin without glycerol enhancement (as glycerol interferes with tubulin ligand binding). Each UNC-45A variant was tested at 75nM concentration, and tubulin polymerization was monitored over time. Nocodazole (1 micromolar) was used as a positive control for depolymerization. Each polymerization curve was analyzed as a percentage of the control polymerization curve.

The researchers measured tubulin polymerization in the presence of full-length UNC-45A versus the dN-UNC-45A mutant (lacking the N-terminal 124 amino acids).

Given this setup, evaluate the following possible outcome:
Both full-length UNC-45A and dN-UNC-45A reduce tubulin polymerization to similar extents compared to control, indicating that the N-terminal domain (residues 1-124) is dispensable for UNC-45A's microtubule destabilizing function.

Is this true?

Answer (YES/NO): NO